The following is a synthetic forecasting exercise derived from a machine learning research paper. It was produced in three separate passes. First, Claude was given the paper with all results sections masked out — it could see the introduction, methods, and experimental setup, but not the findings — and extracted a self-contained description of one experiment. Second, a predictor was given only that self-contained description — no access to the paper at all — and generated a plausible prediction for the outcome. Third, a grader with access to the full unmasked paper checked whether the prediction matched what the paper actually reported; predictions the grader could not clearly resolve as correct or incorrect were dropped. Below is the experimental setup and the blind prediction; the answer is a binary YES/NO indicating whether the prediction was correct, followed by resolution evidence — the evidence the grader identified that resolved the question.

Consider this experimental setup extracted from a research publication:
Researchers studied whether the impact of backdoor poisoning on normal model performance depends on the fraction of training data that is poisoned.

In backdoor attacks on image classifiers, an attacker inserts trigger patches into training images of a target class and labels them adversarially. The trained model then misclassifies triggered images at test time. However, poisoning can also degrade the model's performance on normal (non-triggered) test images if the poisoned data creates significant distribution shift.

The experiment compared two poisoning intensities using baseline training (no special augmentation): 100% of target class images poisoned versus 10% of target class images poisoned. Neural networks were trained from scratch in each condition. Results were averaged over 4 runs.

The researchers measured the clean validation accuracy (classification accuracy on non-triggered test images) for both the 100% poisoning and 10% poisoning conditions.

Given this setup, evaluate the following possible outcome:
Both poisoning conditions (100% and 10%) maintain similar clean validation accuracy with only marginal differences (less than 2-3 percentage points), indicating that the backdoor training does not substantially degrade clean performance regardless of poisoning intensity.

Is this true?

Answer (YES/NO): NO